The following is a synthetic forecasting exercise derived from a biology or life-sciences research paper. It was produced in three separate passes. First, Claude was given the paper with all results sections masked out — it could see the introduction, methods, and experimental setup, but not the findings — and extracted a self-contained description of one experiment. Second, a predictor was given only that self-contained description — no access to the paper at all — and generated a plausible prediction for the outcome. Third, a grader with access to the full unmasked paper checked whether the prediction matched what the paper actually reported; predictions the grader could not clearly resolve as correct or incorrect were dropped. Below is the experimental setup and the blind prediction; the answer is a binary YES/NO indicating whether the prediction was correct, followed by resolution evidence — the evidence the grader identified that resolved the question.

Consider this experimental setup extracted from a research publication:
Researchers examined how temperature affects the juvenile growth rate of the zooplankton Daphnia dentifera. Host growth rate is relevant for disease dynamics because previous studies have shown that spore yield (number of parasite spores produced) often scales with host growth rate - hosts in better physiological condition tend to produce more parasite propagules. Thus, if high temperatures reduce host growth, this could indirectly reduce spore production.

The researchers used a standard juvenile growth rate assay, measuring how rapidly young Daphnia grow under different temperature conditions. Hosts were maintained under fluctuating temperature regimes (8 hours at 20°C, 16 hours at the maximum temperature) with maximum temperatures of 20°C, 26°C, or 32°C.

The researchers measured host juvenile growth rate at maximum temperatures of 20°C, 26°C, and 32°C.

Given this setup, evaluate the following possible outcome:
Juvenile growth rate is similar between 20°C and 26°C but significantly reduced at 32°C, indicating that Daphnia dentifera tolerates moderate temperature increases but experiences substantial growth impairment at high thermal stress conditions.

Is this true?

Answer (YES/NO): NO